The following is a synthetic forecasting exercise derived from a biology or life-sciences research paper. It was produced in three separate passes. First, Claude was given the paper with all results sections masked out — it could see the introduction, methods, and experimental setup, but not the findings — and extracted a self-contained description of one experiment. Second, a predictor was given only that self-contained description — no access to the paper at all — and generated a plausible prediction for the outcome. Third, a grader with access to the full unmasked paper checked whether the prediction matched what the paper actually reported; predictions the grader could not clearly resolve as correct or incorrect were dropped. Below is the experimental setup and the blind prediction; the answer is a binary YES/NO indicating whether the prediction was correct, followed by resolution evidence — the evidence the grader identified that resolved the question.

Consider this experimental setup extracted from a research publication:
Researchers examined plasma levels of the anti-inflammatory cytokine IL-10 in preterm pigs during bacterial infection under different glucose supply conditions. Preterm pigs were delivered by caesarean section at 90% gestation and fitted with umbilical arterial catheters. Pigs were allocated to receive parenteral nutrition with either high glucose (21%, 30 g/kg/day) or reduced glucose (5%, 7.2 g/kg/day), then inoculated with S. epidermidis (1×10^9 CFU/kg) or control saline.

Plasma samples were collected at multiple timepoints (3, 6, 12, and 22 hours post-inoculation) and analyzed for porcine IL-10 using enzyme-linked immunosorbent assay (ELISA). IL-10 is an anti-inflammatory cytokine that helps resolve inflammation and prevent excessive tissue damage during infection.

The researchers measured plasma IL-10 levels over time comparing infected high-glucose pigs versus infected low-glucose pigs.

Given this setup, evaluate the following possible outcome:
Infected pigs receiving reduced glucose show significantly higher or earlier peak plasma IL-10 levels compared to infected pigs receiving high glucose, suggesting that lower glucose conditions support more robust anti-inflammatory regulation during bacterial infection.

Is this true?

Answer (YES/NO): NO